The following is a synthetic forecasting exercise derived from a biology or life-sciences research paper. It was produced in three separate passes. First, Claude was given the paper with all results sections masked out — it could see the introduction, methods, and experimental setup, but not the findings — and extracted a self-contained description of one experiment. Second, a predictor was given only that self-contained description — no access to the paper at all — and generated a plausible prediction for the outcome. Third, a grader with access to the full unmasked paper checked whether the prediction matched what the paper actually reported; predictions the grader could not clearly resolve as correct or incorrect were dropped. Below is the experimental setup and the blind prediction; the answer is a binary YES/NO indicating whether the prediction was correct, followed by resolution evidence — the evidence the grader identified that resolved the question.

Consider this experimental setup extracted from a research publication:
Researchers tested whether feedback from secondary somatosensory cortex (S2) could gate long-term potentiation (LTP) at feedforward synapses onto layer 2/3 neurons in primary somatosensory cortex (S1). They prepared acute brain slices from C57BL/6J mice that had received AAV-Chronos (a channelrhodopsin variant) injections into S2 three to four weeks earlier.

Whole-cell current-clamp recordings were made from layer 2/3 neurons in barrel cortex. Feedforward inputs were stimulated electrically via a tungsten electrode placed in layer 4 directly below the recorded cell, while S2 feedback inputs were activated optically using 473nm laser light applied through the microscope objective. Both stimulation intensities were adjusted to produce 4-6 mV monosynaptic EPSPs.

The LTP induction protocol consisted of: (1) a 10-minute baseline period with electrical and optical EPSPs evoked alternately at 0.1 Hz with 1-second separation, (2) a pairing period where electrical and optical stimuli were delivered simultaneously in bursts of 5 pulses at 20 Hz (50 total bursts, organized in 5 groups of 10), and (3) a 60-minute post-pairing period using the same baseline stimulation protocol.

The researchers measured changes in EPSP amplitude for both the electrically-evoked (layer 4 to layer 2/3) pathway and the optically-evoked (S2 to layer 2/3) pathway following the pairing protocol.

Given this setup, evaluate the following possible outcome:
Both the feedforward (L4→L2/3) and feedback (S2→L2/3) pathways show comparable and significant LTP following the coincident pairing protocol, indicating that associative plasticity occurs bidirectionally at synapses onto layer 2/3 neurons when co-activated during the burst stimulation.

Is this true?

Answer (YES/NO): NO